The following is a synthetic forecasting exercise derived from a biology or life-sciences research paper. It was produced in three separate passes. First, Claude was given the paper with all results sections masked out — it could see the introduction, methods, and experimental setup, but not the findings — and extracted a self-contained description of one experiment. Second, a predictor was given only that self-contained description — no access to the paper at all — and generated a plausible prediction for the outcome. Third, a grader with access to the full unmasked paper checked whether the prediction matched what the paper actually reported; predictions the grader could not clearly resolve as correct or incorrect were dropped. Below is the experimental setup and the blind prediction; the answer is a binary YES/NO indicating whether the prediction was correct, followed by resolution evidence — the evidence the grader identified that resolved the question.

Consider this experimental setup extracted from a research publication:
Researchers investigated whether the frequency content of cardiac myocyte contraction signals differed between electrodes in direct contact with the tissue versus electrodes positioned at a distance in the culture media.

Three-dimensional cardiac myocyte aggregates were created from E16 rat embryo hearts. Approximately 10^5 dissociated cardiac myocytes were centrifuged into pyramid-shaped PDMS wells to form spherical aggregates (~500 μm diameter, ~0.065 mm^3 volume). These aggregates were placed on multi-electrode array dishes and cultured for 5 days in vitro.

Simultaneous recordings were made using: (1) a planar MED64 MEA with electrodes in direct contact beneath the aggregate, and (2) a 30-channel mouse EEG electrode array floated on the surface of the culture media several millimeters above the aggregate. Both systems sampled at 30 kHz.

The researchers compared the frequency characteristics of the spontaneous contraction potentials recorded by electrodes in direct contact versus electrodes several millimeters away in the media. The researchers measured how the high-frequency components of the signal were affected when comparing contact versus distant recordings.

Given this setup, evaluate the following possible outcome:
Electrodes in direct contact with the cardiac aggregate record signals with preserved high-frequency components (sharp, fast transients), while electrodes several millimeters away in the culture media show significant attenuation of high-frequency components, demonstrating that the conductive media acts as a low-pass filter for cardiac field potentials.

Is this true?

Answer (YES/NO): NO